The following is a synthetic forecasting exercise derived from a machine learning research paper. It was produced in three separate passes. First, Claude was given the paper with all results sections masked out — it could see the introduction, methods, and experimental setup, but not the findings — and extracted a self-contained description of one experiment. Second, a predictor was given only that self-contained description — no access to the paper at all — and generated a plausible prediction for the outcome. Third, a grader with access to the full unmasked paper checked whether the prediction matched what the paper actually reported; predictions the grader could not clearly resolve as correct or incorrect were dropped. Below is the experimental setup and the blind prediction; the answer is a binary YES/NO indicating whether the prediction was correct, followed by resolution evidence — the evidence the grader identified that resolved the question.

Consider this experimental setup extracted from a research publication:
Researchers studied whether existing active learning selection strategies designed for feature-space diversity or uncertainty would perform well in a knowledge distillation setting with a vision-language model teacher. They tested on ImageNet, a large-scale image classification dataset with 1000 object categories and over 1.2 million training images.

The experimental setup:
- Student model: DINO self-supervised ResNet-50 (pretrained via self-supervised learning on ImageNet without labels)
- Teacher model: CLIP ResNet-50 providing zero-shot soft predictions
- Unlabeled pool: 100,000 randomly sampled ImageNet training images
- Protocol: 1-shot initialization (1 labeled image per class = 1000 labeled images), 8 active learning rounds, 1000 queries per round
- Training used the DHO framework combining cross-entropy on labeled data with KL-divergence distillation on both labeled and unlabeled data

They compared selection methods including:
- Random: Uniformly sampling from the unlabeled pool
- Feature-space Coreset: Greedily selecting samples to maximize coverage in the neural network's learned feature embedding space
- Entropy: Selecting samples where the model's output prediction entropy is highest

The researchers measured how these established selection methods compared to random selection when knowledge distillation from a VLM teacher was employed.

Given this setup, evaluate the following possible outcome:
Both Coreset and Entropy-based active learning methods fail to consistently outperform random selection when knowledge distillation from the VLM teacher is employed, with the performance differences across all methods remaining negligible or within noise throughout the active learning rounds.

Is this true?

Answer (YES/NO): YES